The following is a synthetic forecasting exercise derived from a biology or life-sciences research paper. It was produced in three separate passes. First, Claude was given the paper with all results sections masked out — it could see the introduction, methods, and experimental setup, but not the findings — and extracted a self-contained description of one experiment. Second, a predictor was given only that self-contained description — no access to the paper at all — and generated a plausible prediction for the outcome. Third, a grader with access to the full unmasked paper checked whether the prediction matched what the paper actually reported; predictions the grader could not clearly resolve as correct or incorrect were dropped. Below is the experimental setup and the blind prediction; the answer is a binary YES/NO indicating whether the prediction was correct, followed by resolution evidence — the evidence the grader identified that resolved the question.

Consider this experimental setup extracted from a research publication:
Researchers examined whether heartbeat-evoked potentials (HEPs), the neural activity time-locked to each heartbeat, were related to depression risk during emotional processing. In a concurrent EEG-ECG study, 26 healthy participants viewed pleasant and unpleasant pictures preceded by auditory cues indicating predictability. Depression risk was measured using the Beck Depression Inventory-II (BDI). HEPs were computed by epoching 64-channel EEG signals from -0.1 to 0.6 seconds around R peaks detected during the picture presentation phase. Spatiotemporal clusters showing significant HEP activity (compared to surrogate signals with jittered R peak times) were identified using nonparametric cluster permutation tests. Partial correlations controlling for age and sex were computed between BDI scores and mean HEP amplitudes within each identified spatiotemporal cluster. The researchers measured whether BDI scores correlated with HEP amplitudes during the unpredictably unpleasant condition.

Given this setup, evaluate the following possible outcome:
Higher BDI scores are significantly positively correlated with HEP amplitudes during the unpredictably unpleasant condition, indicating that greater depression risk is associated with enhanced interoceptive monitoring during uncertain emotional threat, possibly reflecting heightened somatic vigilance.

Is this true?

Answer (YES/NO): NO